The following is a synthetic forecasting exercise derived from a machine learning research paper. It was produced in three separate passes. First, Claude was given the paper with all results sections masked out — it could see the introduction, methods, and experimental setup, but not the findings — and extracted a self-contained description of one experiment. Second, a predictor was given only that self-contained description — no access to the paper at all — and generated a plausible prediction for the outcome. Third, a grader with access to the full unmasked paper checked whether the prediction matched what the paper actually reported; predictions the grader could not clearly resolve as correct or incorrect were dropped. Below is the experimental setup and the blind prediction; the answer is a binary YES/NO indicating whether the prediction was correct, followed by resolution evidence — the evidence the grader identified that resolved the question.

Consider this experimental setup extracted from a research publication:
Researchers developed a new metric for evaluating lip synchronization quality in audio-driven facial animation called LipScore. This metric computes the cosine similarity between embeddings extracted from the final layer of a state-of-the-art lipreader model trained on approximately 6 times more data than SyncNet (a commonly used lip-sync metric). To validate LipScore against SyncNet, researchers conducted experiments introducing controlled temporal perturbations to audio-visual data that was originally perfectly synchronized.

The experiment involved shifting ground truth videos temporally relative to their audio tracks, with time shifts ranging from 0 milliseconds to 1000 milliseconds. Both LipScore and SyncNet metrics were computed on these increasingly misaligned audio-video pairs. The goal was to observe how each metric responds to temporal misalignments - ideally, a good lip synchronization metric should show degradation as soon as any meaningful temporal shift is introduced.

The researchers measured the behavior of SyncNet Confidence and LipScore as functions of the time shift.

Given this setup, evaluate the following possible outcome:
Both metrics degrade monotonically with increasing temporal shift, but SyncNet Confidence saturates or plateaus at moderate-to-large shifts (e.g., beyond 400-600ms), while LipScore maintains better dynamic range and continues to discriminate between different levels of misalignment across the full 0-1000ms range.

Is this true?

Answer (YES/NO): NO